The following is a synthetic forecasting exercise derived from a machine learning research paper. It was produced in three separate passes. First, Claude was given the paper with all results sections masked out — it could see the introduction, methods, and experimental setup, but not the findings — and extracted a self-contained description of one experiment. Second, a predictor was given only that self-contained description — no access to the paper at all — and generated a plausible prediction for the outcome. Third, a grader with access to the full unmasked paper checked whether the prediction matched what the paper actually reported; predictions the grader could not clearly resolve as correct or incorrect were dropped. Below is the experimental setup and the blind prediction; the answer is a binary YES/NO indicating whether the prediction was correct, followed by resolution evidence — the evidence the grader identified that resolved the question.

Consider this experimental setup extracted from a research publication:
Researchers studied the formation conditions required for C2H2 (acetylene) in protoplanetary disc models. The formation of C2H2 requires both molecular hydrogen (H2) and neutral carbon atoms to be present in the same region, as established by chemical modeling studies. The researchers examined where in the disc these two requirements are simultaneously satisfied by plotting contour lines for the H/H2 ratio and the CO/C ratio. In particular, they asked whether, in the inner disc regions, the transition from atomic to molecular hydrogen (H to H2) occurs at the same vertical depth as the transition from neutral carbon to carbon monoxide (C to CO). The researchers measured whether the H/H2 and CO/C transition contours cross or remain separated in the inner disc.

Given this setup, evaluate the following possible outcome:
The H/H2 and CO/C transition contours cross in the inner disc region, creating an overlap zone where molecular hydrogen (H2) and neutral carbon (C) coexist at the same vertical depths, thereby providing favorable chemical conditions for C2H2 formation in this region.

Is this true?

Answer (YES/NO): NO